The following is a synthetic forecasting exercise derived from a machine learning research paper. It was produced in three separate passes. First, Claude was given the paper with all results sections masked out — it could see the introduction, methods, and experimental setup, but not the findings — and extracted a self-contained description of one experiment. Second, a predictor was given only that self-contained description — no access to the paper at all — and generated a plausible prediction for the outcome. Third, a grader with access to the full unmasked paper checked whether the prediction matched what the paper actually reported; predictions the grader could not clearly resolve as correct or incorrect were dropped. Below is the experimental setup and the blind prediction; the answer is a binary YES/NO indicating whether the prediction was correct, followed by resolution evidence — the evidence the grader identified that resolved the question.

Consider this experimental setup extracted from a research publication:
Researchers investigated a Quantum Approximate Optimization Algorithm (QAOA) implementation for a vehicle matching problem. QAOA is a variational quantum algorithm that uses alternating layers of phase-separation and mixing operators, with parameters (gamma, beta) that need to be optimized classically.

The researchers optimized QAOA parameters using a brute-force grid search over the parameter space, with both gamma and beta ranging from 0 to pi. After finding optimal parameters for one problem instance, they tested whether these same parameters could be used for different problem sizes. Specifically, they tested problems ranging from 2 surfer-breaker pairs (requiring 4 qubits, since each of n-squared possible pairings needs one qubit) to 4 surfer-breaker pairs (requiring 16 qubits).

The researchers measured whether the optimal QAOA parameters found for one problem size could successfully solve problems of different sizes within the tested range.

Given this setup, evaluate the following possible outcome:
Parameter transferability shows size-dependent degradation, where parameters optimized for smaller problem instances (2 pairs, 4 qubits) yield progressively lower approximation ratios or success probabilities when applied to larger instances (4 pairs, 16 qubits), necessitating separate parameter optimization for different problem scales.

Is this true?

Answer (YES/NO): NO